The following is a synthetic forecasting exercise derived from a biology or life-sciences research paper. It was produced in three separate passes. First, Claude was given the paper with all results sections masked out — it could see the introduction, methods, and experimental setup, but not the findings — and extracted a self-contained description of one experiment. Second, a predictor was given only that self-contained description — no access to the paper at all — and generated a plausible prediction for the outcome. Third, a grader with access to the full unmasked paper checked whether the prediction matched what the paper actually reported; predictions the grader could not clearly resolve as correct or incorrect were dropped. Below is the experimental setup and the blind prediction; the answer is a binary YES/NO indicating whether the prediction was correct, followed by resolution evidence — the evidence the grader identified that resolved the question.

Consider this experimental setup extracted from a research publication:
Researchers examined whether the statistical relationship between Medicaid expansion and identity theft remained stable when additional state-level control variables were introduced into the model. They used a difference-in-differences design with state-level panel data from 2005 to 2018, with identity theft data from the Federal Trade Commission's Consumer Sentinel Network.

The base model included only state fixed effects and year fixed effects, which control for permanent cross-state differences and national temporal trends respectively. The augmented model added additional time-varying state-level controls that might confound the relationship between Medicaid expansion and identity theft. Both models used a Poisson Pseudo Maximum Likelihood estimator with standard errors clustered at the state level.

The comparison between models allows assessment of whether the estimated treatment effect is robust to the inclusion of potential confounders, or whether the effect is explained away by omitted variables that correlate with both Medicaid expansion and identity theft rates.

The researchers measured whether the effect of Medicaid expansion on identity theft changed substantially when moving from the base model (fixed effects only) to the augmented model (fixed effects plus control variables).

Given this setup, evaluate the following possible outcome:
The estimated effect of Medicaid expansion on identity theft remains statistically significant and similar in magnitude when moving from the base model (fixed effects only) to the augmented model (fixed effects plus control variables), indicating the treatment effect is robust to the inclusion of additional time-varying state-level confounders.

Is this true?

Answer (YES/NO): NO